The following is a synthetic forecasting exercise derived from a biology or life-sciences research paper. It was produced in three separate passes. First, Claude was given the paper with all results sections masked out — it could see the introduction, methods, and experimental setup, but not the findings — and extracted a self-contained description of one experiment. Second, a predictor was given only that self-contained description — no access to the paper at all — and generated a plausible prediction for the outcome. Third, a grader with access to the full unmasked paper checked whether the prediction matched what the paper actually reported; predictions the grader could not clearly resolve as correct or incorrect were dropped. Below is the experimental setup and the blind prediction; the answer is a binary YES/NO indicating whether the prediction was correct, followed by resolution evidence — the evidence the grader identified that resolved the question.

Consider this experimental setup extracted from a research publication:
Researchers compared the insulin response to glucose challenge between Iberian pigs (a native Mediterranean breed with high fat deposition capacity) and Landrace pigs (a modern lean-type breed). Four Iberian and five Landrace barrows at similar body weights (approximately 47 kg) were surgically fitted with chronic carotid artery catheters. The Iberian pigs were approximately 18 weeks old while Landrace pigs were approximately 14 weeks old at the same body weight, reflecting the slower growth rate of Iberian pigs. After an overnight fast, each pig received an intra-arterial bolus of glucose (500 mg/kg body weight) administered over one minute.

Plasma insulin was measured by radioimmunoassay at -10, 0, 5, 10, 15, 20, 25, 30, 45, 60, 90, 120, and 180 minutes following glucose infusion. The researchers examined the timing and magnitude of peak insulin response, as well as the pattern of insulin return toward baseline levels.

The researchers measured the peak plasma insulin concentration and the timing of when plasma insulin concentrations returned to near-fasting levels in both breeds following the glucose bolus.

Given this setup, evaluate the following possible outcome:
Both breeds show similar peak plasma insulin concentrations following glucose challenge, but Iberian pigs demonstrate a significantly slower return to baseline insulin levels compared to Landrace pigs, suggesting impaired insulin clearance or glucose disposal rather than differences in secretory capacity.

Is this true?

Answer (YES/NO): NO